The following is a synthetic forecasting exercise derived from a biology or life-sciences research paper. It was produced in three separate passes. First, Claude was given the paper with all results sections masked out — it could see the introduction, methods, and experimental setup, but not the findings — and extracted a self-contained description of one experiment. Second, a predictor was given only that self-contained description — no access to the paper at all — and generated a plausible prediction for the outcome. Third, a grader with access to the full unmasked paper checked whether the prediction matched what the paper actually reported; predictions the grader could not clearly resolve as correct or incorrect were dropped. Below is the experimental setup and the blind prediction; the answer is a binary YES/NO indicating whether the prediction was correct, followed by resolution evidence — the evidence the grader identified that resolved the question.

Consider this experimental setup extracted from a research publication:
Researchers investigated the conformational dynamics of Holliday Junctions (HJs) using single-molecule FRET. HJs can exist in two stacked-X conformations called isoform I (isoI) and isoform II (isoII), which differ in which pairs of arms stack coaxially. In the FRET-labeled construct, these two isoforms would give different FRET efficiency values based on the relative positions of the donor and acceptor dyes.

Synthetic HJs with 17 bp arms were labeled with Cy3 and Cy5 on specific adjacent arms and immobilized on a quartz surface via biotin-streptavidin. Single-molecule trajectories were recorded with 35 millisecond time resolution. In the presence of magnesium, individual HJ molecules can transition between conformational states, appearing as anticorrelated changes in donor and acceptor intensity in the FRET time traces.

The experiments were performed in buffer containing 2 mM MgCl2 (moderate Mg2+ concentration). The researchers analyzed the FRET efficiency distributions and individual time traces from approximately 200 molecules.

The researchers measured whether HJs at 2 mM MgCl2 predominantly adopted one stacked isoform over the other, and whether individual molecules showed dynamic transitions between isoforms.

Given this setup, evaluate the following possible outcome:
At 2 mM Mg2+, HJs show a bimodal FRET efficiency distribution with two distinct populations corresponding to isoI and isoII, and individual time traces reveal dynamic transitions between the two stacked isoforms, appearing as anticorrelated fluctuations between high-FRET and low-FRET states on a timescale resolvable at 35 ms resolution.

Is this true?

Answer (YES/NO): YES